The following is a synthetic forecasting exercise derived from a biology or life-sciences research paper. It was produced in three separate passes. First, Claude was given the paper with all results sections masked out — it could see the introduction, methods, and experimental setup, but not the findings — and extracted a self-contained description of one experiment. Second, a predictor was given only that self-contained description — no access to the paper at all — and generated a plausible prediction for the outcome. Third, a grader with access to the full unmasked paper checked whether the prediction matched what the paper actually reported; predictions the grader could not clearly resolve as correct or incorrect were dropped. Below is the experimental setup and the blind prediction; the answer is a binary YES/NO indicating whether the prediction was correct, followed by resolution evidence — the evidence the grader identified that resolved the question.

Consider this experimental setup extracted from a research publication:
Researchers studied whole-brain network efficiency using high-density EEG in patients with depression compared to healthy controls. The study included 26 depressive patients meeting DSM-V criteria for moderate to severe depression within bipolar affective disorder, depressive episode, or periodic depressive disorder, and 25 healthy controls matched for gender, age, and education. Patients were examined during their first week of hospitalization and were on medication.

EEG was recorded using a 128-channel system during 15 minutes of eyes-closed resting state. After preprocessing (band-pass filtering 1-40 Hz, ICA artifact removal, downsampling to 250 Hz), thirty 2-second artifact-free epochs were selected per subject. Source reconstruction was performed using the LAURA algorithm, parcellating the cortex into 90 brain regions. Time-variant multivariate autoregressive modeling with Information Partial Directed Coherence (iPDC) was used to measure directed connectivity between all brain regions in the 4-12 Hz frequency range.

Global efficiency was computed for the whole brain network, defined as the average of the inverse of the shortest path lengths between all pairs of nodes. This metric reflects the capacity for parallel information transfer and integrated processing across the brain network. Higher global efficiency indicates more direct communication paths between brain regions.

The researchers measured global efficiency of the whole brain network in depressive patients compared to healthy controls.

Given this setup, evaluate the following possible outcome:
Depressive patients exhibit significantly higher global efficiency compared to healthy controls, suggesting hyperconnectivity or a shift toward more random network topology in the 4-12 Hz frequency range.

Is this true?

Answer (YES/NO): YES